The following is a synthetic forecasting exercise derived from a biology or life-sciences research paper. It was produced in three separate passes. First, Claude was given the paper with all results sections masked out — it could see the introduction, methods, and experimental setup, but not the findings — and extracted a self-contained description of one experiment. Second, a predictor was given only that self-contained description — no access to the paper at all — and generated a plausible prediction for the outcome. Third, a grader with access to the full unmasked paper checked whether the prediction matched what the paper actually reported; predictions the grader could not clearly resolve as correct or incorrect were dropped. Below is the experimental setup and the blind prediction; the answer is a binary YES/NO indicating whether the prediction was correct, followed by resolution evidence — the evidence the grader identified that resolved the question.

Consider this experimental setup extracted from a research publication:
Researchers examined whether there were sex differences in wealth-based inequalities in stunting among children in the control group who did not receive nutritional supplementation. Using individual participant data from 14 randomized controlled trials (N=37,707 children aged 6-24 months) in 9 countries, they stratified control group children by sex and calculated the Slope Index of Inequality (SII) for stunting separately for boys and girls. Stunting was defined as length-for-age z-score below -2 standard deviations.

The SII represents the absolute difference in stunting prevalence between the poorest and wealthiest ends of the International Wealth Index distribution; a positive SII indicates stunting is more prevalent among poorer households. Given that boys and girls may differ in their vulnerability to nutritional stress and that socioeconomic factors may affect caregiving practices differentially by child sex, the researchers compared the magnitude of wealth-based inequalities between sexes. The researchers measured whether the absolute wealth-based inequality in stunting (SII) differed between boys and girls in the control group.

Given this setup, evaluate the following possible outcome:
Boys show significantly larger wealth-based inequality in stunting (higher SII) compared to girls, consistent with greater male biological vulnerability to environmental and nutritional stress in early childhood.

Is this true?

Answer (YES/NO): NO